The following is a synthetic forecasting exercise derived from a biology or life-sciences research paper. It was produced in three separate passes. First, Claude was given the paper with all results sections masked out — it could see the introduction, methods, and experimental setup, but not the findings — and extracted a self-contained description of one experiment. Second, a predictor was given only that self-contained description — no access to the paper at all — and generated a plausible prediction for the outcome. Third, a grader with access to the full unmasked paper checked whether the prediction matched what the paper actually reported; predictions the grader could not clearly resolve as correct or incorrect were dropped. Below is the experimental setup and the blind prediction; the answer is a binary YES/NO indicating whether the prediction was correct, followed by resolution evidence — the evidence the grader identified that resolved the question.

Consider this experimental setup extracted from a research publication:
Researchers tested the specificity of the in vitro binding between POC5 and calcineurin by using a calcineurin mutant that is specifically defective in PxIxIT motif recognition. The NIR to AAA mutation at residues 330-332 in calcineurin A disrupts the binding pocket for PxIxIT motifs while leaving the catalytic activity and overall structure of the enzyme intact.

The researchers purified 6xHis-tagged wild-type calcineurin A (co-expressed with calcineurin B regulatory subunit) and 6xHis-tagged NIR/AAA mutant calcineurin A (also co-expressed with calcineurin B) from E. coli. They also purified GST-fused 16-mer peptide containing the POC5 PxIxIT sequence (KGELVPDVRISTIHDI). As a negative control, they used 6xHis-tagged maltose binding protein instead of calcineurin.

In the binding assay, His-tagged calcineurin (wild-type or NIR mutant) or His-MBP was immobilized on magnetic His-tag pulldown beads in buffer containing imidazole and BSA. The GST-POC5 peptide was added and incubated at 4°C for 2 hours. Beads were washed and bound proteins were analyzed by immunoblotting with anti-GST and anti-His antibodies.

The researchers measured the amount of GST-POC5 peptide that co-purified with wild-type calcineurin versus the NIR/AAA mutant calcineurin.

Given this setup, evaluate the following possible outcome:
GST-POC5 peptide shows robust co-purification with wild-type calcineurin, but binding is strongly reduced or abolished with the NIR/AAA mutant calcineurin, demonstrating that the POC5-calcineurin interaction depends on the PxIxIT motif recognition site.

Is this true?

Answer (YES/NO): YES